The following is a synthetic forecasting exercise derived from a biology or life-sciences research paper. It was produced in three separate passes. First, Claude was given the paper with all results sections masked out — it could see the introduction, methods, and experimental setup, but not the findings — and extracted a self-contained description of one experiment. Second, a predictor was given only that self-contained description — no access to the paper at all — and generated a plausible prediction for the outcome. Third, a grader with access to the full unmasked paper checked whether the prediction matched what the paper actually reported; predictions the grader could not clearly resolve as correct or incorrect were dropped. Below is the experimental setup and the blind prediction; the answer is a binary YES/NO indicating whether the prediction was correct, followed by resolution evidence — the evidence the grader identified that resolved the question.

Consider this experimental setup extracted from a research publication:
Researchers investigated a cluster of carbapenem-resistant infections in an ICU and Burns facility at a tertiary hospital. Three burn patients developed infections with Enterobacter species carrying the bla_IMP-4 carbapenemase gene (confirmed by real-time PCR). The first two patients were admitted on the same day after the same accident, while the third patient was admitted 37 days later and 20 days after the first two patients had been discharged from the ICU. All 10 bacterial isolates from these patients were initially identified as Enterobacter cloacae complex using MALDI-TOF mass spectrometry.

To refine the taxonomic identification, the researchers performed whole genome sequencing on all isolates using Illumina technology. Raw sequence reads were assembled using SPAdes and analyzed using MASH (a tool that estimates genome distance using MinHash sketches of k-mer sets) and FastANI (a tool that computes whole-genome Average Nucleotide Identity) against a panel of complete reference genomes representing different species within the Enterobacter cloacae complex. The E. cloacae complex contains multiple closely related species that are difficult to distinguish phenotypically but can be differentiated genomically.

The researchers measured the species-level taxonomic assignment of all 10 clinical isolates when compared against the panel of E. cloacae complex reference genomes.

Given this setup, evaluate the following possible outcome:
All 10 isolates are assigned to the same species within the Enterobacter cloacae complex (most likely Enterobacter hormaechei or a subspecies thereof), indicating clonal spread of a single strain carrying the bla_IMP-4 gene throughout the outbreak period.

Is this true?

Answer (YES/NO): YES